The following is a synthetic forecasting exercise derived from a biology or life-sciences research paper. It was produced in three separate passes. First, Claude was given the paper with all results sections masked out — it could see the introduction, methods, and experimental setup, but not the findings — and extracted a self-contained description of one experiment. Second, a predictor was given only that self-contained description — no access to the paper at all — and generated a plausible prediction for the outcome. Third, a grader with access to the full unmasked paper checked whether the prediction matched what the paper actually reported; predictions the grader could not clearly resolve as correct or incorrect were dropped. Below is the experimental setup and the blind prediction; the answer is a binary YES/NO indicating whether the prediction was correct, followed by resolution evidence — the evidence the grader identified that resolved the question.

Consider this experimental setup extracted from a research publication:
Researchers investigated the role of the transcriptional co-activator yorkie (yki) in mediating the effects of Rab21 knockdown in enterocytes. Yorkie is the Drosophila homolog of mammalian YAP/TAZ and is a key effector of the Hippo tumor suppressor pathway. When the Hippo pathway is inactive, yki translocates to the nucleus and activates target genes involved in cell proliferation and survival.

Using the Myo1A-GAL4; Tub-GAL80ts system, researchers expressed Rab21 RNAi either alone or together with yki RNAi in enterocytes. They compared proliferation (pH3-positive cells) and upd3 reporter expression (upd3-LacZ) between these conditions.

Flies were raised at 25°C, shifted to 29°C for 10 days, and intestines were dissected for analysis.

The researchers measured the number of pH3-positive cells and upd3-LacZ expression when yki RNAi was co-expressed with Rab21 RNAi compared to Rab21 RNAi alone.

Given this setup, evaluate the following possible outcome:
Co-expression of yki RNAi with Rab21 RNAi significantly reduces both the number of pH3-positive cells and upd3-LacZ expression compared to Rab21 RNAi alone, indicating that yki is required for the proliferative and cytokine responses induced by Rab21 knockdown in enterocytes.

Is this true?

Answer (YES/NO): NO